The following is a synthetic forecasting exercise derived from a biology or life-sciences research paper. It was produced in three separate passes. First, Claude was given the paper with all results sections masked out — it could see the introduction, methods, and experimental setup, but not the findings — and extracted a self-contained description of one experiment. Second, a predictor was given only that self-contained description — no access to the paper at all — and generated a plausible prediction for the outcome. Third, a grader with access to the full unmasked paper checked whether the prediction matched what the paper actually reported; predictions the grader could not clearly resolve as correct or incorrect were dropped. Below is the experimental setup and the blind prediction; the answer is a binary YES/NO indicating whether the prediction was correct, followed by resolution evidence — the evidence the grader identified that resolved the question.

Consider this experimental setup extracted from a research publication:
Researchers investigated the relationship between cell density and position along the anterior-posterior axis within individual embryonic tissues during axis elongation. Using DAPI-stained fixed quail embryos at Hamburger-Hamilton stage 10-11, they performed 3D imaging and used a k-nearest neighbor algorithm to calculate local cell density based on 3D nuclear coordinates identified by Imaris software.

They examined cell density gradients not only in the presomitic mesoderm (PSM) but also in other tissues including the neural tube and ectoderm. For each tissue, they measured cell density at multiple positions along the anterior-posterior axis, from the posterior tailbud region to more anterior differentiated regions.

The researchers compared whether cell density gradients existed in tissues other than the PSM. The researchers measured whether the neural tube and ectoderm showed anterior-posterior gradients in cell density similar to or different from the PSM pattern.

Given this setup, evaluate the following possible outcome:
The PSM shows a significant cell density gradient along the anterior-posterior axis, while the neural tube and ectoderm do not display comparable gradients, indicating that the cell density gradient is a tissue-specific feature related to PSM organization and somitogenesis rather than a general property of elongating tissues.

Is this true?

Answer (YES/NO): YES